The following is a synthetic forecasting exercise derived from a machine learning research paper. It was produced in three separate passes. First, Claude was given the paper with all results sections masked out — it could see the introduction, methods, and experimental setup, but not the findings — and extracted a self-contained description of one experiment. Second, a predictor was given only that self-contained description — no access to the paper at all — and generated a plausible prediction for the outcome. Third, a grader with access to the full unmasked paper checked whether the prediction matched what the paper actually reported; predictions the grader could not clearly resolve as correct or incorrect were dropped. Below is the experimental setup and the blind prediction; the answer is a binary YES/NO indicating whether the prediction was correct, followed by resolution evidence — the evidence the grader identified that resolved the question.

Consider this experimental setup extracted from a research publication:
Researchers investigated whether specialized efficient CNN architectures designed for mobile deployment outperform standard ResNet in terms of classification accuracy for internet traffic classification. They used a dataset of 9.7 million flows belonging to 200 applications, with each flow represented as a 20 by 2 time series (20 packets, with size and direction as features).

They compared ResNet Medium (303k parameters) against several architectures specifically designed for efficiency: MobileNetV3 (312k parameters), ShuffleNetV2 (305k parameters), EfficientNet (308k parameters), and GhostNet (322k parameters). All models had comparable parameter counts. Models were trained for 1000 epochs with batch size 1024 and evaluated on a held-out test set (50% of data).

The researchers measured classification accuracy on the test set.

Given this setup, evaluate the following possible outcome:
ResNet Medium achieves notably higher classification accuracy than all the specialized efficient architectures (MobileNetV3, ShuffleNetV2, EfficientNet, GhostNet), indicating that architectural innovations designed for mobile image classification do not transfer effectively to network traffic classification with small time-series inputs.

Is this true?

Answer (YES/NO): YES